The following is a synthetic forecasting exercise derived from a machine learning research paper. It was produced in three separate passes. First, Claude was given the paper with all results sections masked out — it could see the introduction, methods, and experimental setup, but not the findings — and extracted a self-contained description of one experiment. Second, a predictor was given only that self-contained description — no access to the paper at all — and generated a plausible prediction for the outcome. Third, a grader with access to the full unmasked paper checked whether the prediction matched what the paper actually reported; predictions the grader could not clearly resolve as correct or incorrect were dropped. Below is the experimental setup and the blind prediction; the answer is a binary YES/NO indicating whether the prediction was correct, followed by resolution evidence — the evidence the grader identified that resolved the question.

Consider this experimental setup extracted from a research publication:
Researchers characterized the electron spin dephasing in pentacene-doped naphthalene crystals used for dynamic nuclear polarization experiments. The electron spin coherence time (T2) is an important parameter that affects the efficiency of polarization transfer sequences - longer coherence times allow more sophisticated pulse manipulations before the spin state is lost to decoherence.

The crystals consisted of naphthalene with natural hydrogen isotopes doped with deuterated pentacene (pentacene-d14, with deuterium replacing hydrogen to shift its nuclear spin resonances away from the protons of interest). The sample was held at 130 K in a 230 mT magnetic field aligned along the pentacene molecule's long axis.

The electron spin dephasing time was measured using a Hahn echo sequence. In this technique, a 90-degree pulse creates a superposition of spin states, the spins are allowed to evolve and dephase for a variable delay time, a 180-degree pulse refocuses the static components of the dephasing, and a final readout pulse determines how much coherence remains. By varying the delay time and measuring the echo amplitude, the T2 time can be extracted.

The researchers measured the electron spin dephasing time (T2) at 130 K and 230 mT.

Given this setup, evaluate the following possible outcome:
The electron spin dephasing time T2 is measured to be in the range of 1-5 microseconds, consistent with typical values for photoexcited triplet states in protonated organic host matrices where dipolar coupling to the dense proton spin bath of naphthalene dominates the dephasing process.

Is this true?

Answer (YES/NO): NO